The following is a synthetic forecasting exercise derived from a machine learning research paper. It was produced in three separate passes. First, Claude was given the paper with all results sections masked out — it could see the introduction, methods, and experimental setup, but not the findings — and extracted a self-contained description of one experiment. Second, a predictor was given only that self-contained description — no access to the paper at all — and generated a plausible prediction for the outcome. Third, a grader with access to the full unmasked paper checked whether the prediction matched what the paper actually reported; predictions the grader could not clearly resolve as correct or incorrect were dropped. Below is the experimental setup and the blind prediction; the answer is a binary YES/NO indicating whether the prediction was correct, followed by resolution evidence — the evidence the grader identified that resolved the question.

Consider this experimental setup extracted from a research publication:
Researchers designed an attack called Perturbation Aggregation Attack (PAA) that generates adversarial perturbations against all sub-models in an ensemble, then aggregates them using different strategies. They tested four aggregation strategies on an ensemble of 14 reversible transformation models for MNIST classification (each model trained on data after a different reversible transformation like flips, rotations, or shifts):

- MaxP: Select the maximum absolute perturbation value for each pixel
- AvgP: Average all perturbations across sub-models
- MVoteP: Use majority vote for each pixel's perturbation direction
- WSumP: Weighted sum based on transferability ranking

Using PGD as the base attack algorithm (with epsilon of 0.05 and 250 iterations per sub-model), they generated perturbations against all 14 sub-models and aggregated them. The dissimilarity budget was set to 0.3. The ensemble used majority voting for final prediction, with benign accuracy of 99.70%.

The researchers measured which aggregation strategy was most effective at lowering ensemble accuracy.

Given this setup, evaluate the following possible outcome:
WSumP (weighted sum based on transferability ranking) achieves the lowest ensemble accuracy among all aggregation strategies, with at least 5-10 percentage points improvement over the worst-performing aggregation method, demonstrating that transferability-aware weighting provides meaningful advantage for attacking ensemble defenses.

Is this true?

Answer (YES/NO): NO